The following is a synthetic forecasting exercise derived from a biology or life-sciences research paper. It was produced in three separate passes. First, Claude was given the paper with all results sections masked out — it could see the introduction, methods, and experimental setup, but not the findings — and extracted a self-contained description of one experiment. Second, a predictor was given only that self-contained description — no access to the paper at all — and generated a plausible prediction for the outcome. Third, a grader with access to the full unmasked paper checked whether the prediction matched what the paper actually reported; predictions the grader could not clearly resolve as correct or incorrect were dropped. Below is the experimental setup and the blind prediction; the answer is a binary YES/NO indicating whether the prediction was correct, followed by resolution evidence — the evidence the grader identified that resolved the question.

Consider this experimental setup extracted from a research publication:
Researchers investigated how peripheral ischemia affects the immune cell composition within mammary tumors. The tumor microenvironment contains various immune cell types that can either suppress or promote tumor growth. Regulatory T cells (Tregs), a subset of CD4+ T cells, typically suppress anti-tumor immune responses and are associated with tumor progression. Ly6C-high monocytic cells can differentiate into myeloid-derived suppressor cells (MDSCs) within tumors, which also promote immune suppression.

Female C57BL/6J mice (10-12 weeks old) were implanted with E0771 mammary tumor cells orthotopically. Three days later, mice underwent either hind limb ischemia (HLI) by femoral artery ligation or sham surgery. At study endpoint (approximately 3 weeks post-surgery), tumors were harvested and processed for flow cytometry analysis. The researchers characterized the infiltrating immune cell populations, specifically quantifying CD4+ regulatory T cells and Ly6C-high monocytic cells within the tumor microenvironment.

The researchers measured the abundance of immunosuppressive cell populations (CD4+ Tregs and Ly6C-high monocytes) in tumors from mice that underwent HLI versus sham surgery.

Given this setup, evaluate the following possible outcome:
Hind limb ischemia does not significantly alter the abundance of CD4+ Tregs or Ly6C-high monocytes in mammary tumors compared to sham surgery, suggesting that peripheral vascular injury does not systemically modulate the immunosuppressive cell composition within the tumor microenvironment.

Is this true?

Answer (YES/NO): NO